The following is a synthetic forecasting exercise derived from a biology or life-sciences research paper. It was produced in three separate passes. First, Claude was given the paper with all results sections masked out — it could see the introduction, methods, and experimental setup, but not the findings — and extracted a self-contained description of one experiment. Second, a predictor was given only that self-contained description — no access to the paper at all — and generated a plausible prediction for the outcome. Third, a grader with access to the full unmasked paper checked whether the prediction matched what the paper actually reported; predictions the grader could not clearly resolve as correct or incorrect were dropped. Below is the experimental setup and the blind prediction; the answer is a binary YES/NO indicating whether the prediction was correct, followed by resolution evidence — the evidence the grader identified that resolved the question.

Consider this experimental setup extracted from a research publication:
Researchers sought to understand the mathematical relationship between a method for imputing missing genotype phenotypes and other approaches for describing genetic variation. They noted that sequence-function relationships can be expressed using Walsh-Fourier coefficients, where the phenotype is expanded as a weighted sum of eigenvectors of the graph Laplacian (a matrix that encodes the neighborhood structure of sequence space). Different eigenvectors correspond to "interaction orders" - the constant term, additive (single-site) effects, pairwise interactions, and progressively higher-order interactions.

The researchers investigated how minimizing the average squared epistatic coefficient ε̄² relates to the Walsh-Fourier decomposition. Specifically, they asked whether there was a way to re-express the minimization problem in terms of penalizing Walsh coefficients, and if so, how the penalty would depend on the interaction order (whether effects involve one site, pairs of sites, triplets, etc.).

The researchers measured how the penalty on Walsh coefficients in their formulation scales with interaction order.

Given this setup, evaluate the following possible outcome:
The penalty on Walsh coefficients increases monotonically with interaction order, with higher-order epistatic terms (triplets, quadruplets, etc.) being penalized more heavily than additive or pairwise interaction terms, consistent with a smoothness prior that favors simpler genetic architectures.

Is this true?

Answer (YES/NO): YES